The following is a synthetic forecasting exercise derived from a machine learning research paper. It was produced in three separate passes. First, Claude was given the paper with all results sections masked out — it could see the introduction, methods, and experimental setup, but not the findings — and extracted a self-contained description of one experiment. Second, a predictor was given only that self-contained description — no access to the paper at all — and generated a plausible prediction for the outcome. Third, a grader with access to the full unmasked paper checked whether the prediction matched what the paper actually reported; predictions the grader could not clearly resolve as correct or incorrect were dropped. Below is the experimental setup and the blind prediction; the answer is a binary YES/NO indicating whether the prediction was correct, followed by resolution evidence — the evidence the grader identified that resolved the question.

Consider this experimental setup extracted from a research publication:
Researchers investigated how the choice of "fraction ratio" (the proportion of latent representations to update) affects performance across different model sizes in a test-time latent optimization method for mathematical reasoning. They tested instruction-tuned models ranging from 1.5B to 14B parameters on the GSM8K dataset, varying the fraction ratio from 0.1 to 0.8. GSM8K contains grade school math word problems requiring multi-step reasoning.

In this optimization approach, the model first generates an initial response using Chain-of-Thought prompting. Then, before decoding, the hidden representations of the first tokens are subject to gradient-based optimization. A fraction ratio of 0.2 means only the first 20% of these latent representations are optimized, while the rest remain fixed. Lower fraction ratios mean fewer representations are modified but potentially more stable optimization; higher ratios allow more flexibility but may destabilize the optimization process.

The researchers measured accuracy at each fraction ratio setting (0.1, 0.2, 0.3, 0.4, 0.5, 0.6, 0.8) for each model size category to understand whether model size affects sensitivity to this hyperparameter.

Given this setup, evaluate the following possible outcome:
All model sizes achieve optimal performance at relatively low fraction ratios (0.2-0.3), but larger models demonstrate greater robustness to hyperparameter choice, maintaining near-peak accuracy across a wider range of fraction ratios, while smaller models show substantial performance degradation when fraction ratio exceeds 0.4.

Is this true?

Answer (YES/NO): NO